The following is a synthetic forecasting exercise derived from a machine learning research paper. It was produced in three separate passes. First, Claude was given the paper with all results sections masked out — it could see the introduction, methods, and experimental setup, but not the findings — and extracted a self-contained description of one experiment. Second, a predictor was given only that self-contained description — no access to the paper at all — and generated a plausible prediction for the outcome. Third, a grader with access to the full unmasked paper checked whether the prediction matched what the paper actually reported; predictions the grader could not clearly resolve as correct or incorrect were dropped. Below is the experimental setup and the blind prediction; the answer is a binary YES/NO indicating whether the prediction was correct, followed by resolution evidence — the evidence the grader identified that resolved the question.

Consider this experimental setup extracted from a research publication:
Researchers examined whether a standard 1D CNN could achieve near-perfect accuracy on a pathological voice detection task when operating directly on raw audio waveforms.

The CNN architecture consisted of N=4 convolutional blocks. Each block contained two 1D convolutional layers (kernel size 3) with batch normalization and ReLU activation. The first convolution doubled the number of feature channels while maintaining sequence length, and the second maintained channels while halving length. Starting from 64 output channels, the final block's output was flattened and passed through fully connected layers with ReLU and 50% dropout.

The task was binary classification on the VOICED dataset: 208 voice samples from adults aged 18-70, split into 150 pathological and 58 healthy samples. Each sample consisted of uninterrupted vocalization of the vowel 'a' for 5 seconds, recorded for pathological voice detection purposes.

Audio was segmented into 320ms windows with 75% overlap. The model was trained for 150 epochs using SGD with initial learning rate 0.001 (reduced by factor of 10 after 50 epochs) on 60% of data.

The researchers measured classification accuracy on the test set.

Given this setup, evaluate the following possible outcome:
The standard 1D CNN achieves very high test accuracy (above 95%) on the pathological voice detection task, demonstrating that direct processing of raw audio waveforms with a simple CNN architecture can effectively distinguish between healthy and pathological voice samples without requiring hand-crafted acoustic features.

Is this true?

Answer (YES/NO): YES